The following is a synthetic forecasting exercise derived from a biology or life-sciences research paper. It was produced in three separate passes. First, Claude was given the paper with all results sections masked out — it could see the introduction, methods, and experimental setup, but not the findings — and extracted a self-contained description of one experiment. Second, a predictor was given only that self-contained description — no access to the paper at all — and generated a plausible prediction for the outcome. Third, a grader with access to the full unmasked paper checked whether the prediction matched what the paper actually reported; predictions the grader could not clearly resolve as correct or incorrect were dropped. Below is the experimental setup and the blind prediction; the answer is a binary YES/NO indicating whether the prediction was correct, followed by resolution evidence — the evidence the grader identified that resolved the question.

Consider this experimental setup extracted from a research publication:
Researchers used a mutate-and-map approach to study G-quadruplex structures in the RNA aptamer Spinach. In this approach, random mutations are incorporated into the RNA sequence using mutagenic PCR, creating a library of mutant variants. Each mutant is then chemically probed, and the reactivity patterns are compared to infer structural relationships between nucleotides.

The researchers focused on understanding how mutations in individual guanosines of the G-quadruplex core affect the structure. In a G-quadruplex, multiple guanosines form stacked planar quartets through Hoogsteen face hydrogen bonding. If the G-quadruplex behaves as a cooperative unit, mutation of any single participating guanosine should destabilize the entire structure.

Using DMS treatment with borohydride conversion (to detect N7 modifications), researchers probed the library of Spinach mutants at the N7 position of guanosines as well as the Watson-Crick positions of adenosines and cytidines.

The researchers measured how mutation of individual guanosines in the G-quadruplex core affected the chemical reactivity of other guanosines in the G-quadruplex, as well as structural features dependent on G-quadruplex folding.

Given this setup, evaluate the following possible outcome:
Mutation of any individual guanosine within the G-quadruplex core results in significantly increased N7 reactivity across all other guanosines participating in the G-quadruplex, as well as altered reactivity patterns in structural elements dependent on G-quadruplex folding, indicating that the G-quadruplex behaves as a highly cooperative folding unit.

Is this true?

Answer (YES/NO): YES